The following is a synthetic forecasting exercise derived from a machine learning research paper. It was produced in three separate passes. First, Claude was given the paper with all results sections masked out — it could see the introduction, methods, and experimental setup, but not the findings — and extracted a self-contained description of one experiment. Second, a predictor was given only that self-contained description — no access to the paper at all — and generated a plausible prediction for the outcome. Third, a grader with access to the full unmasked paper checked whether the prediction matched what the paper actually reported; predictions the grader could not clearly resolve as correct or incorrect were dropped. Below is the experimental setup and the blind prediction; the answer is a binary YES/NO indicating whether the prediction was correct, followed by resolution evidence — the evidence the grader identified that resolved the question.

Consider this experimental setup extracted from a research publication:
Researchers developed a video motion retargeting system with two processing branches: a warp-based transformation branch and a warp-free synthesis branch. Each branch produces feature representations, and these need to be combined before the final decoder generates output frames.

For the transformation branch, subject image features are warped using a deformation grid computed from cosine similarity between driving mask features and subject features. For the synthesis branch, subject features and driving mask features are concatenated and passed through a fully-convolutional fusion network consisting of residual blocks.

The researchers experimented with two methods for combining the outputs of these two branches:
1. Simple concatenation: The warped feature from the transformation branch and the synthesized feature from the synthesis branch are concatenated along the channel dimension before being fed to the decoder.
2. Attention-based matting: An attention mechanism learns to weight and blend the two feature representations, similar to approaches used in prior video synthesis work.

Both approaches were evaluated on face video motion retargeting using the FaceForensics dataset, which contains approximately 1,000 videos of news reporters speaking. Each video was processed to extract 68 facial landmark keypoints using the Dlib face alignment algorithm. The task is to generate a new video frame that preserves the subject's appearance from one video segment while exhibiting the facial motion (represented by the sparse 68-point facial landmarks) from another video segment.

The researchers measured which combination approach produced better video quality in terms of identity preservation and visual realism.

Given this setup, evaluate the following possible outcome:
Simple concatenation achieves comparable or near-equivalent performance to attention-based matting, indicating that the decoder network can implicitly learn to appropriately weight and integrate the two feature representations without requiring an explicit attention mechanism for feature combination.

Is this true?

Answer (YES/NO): NO